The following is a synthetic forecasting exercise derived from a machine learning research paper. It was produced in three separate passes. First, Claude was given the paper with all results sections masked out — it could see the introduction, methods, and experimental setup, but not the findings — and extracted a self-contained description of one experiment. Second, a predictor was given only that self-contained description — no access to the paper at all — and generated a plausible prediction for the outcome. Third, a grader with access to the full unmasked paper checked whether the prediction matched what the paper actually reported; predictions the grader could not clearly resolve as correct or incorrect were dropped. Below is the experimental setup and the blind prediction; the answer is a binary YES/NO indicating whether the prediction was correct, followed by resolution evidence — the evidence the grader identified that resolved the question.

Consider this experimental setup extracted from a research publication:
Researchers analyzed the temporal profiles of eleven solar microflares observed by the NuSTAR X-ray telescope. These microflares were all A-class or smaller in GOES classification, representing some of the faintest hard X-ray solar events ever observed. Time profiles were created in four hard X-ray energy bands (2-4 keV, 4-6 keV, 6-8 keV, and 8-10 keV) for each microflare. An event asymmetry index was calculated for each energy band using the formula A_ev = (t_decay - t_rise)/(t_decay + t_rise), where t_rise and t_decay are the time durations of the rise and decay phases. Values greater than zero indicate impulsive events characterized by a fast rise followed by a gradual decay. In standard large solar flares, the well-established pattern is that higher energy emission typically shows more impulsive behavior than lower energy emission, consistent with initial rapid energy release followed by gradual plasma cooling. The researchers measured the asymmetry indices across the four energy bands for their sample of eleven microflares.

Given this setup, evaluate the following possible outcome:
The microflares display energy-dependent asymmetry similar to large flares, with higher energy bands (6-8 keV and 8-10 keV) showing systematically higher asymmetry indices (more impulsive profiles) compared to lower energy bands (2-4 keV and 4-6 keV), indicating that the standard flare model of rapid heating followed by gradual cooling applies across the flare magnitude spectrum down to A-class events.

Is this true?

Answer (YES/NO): NO